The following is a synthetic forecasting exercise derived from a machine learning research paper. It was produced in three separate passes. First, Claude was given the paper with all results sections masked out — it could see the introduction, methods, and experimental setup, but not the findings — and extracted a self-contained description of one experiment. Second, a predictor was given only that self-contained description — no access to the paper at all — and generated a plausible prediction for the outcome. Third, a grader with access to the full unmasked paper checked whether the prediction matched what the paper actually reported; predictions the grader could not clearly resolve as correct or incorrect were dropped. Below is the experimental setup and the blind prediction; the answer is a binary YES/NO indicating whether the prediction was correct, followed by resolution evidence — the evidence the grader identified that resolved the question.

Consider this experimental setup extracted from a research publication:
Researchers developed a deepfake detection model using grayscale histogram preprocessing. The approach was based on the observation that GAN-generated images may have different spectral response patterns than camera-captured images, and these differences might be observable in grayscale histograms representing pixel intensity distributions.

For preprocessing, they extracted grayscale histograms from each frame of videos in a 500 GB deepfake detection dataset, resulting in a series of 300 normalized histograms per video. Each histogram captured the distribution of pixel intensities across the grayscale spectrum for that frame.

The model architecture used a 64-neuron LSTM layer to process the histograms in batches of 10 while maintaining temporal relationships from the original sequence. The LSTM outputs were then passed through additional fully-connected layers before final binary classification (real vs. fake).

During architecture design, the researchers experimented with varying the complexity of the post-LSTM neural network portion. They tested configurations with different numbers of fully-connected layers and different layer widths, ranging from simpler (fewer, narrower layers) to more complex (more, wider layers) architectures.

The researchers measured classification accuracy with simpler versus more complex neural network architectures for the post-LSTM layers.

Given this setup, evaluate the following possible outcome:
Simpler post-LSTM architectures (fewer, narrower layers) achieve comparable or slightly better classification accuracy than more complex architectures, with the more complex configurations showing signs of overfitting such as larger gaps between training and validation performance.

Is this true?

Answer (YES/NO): NO